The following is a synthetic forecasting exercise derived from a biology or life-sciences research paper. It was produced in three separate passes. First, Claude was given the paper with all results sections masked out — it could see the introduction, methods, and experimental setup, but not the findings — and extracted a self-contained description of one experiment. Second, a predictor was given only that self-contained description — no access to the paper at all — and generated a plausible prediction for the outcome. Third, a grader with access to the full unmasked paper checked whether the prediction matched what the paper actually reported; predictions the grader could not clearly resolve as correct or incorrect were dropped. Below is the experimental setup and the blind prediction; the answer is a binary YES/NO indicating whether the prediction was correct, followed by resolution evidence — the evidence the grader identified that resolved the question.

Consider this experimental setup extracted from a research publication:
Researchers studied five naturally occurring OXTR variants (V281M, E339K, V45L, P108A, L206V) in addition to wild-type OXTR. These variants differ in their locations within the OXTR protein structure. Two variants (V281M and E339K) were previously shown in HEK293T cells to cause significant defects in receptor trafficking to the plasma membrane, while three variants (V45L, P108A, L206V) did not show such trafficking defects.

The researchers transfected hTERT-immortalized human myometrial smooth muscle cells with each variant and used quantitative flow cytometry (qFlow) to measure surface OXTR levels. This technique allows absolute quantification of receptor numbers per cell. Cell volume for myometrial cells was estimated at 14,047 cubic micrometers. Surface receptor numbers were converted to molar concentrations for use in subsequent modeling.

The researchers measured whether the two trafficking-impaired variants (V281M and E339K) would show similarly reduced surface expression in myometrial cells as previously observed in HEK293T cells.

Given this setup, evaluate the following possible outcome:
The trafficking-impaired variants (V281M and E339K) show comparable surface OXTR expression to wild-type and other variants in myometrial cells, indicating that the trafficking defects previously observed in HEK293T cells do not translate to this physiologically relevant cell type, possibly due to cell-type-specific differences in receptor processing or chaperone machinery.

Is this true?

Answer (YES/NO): NO